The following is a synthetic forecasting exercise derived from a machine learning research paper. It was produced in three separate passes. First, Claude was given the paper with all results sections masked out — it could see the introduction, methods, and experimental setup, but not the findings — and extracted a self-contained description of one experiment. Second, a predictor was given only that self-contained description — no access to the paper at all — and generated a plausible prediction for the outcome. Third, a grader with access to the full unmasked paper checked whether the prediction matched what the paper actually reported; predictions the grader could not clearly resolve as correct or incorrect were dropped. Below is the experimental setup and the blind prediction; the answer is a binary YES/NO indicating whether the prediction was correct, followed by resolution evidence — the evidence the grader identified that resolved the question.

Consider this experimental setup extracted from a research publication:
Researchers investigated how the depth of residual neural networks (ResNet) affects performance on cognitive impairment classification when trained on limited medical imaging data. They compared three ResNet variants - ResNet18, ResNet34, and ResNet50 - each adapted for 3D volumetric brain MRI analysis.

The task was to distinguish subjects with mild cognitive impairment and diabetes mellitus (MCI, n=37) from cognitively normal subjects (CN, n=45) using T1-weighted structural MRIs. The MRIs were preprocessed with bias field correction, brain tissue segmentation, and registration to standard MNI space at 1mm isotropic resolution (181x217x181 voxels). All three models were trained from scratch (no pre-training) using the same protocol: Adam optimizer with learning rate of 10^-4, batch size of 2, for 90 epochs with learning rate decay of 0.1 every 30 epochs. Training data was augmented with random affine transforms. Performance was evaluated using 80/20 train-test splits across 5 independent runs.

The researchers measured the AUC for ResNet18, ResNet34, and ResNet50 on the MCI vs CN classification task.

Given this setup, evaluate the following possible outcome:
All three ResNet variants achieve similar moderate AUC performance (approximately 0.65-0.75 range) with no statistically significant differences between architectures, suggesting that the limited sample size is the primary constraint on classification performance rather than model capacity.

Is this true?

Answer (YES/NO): NO